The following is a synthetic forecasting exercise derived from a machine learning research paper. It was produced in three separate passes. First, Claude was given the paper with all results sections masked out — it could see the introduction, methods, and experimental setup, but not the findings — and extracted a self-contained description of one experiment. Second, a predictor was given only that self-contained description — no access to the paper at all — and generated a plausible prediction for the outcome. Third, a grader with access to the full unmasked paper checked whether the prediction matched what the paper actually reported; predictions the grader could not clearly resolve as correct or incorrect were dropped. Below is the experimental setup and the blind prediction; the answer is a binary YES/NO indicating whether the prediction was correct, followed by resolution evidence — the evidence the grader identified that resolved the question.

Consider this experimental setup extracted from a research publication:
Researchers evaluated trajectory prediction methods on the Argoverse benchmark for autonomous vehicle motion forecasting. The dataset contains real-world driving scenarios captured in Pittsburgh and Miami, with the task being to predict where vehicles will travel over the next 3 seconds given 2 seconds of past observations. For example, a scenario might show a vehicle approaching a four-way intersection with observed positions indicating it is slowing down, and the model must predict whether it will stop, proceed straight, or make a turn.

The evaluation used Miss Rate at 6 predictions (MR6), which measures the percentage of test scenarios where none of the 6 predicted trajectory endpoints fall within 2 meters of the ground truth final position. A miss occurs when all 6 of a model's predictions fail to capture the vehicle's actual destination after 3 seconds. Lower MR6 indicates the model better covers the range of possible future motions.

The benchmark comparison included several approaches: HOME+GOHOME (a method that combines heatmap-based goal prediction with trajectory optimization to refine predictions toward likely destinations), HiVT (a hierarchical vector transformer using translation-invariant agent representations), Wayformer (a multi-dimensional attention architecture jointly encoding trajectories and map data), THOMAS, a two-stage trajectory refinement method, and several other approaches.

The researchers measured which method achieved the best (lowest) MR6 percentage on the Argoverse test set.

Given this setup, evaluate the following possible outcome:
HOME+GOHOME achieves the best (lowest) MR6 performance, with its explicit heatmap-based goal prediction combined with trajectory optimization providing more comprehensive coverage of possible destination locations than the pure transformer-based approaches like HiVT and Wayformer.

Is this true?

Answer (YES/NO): YES